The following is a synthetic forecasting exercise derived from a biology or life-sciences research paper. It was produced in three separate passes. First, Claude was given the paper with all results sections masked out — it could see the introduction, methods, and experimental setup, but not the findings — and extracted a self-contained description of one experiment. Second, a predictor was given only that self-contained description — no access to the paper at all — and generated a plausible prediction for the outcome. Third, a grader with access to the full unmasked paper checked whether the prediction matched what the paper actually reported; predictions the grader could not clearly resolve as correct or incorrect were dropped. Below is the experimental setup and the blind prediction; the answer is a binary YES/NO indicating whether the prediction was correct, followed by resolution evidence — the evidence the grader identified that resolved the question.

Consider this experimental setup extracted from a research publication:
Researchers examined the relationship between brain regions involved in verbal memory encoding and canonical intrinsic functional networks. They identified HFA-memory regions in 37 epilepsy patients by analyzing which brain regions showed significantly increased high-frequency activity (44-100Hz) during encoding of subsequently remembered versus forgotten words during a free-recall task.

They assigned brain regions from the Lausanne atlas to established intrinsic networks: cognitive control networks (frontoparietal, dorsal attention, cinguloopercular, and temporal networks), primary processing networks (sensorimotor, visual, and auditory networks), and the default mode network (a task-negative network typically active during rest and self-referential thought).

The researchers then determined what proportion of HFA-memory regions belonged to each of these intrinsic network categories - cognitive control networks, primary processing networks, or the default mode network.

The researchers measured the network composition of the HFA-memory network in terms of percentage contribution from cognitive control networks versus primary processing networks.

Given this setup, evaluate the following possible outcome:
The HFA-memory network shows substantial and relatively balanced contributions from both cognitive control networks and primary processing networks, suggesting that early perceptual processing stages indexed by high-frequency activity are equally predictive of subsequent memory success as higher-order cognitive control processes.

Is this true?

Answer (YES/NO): NO